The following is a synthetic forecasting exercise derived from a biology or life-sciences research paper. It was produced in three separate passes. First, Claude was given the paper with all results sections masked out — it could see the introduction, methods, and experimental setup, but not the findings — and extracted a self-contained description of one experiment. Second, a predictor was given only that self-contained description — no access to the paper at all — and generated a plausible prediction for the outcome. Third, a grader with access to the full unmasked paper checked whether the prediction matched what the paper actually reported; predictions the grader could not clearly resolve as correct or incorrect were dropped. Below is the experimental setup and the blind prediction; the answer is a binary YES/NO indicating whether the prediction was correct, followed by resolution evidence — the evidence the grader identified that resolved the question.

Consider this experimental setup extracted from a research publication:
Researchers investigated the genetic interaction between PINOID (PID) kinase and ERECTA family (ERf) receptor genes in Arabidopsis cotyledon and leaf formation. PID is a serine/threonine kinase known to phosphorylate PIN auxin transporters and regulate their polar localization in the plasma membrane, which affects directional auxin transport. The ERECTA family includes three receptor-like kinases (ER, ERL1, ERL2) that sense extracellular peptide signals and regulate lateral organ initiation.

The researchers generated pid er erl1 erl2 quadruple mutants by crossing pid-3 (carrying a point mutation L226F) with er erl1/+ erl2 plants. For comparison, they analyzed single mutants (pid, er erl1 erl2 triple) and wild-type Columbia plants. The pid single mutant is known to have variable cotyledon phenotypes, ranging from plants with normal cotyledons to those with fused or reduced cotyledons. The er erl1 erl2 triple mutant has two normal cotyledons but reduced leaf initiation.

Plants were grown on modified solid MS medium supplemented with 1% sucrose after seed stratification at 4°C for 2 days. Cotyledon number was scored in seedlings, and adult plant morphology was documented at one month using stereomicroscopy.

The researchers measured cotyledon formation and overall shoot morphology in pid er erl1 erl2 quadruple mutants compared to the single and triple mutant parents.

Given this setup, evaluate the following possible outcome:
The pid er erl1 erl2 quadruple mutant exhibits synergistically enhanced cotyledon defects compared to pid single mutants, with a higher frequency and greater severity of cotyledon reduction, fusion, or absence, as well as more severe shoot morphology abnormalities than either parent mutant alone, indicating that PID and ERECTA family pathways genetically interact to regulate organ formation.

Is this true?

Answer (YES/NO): YES